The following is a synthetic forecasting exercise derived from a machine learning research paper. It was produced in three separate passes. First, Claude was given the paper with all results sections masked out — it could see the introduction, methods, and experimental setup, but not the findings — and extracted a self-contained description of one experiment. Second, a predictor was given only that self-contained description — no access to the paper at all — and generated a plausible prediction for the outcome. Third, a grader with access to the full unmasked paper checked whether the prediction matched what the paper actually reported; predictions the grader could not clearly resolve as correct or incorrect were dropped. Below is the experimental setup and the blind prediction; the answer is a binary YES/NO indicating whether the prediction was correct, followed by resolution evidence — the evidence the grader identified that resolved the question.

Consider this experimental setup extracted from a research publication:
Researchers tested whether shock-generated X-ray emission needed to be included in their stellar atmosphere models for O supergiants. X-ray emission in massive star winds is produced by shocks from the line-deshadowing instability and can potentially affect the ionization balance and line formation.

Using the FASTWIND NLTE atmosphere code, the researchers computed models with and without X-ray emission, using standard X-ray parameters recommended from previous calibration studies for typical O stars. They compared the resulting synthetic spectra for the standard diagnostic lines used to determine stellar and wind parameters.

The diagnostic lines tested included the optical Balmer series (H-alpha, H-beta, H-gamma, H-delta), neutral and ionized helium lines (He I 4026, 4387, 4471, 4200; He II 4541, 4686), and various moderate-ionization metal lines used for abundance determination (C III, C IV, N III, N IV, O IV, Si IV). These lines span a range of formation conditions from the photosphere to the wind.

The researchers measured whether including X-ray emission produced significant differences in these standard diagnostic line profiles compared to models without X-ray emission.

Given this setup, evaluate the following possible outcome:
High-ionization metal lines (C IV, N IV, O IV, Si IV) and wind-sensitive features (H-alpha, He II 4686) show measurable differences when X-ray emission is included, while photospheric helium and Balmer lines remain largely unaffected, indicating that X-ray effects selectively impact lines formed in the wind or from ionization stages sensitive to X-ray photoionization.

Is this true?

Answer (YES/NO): NO